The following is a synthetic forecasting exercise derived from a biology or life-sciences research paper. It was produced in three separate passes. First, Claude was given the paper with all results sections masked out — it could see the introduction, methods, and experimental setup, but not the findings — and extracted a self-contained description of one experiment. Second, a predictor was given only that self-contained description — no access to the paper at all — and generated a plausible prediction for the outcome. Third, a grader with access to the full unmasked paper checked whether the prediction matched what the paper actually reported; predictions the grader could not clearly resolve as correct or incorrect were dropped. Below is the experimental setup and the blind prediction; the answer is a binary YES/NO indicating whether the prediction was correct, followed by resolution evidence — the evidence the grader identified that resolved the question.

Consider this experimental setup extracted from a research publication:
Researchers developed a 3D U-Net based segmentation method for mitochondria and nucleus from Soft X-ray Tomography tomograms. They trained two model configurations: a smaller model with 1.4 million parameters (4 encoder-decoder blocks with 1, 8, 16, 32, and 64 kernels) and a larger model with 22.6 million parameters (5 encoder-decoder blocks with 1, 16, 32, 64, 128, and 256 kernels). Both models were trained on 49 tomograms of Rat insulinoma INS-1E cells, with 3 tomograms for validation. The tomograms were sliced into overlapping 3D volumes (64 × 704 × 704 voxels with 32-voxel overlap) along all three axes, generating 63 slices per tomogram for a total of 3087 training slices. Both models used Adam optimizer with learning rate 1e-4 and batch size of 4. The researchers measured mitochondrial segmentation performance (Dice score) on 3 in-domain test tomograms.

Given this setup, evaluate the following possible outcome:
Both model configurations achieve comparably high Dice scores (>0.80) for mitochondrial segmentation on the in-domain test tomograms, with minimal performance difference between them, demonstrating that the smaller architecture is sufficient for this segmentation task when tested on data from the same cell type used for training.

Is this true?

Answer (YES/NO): NO